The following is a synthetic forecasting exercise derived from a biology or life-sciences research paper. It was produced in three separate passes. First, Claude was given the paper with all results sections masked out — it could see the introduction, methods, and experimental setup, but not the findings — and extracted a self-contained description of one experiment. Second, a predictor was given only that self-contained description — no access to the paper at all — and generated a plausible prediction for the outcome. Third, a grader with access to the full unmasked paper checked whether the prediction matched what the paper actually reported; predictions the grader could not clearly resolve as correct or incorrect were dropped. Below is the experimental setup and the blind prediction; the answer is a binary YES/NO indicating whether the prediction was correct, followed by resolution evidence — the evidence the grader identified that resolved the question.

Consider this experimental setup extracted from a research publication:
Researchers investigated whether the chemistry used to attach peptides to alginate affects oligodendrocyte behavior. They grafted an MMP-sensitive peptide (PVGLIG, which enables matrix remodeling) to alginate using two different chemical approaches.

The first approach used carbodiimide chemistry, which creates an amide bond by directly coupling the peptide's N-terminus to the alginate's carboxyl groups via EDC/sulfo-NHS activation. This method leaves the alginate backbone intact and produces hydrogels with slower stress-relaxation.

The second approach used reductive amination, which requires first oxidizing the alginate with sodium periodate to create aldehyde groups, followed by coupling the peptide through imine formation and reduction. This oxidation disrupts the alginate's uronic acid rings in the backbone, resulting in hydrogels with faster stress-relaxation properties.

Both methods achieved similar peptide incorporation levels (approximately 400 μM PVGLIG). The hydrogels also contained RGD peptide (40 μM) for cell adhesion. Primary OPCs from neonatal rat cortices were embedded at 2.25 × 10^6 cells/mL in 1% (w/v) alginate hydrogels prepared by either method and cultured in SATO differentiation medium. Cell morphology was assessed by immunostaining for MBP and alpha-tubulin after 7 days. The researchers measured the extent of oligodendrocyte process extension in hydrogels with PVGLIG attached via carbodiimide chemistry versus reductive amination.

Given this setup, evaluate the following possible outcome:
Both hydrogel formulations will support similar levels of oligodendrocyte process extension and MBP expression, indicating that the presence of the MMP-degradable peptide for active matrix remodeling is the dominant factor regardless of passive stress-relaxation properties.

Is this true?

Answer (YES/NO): NO